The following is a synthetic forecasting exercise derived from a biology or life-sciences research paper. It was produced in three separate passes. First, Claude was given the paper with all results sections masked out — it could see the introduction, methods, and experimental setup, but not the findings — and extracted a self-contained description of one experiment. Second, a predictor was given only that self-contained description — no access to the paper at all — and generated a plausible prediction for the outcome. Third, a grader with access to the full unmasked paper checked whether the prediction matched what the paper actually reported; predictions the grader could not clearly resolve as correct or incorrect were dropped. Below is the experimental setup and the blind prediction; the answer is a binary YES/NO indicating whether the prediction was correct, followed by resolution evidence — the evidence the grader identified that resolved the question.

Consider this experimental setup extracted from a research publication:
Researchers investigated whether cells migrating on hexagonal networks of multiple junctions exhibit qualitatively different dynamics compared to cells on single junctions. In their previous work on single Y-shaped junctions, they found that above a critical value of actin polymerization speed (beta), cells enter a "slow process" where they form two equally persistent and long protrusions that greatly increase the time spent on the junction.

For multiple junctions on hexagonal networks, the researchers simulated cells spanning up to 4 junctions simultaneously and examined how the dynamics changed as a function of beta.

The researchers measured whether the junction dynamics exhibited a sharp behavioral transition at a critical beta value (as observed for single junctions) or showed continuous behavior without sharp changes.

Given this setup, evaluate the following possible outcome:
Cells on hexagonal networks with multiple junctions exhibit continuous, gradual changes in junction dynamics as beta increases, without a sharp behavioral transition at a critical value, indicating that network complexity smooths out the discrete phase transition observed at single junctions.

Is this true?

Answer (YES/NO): YES